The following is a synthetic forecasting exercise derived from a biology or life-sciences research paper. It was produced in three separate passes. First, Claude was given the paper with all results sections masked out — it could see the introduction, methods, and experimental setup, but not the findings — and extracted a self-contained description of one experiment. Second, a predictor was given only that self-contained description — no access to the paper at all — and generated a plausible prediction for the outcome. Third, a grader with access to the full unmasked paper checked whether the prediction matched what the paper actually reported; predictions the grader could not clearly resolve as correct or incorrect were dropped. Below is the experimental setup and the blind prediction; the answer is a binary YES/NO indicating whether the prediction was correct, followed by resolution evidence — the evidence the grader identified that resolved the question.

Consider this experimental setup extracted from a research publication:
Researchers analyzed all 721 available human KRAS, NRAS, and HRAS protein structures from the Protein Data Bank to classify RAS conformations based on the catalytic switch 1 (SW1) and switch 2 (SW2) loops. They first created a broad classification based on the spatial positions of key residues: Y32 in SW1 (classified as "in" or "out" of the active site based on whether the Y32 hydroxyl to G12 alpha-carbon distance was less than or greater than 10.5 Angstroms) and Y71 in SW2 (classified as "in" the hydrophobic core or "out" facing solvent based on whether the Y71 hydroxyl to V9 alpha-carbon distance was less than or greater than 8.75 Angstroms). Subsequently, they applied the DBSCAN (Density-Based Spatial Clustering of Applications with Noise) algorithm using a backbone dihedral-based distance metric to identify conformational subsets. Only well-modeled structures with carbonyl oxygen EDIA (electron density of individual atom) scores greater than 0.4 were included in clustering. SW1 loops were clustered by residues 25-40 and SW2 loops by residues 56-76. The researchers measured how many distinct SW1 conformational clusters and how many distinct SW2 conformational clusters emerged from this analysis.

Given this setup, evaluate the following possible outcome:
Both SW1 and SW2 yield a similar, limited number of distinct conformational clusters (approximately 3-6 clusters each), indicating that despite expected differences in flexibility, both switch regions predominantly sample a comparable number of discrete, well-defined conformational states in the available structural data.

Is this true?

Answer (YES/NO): NO